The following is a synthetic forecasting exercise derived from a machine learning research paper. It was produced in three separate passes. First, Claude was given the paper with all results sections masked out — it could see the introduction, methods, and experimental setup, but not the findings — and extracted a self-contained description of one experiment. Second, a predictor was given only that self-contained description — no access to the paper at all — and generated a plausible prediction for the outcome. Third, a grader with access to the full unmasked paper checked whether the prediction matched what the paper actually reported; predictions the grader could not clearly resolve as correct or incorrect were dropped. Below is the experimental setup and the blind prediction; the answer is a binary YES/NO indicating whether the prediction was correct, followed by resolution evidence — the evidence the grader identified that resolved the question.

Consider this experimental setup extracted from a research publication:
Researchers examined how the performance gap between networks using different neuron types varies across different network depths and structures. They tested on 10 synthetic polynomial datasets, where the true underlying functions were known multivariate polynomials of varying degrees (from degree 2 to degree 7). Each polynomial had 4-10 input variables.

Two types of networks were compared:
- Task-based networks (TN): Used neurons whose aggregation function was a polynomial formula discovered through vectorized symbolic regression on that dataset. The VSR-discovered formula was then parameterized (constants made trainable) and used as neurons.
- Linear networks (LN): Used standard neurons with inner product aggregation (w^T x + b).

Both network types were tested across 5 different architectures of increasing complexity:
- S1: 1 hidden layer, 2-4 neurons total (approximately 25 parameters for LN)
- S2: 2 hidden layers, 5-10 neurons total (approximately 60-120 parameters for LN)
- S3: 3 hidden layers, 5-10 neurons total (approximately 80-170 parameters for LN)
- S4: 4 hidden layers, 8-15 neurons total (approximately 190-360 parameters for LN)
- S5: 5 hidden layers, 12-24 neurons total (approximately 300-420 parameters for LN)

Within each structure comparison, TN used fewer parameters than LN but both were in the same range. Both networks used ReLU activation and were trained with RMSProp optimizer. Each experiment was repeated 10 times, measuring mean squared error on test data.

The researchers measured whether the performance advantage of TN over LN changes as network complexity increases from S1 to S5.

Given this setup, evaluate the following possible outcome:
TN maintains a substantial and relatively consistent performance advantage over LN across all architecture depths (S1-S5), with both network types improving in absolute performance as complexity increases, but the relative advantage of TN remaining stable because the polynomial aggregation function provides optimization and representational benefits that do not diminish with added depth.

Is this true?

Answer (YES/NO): NO